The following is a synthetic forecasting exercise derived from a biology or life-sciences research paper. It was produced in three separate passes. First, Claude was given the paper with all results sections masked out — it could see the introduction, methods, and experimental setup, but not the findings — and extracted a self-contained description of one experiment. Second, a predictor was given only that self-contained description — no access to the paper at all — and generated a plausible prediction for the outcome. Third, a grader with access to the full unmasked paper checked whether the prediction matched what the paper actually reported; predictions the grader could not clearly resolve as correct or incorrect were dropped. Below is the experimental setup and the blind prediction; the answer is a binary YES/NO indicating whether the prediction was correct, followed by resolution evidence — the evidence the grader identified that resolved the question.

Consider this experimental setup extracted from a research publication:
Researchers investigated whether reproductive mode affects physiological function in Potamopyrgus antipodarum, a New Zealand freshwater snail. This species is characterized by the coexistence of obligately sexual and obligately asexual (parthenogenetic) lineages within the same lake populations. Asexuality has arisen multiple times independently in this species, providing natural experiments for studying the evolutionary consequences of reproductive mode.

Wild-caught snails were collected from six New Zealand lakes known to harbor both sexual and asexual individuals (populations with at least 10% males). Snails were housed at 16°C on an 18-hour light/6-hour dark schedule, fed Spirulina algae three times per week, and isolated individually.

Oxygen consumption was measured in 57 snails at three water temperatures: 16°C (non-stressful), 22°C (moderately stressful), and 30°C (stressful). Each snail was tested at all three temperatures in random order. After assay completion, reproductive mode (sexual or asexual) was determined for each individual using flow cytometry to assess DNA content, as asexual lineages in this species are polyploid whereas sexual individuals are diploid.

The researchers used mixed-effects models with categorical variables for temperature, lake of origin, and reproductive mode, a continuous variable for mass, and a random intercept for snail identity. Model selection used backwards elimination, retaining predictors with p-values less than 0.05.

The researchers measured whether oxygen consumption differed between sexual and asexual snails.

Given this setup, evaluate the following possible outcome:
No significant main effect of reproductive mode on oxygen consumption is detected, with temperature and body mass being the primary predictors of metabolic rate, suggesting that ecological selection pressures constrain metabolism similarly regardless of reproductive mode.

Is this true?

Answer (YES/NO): YES